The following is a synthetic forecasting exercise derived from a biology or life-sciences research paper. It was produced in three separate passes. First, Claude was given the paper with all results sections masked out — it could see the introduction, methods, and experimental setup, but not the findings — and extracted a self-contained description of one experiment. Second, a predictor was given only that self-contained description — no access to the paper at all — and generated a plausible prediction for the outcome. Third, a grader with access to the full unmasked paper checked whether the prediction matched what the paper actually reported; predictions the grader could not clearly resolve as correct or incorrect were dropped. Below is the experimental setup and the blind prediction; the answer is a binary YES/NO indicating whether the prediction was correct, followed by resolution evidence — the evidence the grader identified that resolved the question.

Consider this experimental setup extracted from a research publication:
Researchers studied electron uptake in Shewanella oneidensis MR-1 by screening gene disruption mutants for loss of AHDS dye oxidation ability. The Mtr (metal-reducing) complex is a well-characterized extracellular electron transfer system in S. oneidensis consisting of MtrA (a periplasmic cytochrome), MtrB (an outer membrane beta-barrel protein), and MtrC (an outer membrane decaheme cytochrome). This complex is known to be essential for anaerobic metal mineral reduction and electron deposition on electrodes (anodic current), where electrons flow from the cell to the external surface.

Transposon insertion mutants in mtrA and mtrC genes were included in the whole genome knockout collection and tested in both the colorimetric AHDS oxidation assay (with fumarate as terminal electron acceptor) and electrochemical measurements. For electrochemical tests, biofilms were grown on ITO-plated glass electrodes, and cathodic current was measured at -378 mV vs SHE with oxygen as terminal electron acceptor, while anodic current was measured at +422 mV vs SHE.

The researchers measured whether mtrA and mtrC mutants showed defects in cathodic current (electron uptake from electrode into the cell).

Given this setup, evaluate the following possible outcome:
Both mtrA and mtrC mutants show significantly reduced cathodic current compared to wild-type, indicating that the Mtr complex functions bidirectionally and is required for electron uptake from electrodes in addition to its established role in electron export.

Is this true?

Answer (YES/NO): YES